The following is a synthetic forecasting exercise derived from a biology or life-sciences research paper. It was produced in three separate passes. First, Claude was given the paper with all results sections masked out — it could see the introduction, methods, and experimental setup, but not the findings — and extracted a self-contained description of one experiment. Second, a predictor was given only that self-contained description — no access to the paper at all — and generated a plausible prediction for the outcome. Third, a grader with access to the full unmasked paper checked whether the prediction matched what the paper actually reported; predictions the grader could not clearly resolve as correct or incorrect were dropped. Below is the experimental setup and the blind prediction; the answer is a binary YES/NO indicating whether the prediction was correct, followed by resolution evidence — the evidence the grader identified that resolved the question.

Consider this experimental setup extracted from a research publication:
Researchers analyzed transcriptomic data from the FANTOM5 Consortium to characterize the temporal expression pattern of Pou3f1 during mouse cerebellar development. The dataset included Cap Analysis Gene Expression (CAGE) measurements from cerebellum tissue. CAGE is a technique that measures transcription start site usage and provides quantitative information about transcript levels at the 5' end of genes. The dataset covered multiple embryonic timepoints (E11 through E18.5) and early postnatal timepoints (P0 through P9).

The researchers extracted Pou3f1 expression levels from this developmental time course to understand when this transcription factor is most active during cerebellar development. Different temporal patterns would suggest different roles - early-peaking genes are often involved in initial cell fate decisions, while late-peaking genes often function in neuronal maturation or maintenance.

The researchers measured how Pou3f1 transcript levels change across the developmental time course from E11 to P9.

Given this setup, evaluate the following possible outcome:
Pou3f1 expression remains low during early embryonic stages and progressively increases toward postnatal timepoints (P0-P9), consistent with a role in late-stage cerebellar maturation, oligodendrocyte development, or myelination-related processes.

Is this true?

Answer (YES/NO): NO